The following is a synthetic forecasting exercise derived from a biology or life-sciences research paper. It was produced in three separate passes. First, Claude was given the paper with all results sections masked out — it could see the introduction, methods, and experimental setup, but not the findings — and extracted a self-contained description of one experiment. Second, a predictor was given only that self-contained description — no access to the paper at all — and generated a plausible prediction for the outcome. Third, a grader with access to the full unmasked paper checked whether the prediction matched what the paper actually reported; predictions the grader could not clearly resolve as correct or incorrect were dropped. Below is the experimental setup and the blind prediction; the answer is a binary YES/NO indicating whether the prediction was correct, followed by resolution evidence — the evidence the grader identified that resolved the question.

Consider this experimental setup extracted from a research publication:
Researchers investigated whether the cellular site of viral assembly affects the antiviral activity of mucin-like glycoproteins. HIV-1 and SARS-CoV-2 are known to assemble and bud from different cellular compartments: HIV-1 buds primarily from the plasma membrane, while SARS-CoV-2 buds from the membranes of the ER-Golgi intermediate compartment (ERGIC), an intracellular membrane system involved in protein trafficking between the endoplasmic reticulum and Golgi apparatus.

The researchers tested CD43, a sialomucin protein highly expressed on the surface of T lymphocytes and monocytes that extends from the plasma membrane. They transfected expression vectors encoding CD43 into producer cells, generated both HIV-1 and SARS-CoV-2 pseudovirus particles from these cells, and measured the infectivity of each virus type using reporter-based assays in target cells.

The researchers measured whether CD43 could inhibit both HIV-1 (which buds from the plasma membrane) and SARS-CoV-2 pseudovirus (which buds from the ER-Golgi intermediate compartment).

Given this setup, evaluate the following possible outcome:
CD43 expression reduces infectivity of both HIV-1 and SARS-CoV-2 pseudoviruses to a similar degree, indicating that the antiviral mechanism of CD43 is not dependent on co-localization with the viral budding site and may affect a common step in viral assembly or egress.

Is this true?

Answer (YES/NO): NO